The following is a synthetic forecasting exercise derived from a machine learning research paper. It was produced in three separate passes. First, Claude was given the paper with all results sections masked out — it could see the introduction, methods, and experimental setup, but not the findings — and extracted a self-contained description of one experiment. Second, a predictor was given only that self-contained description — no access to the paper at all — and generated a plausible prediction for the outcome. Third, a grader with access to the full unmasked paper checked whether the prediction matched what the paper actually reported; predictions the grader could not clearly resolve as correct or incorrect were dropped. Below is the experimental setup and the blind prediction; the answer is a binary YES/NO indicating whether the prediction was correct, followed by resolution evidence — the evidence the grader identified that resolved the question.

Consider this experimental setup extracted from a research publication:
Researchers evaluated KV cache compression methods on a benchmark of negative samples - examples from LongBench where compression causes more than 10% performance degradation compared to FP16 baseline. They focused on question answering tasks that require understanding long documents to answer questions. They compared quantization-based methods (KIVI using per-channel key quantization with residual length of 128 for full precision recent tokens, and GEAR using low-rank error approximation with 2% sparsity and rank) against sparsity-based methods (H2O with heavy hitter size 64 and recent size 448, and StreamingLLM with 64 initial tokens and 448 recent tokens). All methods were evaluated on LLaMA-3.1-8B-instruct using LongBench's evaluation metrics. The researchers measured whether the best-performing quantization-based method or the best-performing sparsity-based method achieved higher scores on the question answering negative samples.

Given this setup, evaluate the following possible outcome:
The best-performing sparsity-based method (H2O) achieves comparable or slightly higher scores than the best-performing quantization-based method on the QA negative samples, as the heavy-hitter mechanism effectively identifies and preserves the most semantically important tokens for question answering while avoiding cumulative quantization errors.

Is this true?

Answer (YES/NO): NO